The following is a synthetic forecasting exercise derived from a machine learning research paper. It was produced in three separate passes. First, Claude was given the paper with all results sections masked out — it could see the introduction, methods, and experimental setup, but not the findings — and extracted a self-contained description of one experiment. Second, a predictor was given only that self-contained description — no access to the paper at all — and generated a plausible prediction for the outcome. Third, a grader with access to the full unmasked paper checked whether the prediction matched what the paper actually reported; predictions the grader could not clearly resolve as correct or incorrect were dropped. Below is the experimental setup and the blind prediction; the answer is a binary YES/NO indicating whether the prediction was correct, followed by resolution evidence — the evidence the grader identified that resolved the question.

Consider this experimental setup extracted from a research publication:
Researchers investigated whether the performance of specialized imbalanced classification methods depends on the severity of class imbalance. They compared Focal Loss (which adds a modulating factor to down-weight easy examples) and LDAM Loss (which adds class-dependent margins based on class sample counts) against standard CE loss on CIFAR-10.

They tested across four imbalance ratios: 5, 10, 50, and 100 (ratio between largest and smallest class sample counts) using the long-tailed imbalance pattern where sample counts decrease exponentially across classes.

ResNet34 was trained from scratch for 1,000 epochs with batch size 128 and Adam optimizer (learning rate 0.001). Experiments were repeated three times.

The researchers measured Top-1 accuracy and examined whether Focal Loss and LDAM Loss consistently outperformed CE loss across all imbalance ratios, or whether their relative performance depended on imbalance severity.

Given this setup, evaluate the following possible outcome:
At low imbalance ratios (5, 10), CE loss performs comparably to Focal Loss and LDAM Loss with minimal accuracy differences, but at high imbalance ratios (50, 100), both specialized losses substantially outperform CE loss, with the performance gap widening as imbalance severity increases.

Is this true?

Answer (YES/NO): NO